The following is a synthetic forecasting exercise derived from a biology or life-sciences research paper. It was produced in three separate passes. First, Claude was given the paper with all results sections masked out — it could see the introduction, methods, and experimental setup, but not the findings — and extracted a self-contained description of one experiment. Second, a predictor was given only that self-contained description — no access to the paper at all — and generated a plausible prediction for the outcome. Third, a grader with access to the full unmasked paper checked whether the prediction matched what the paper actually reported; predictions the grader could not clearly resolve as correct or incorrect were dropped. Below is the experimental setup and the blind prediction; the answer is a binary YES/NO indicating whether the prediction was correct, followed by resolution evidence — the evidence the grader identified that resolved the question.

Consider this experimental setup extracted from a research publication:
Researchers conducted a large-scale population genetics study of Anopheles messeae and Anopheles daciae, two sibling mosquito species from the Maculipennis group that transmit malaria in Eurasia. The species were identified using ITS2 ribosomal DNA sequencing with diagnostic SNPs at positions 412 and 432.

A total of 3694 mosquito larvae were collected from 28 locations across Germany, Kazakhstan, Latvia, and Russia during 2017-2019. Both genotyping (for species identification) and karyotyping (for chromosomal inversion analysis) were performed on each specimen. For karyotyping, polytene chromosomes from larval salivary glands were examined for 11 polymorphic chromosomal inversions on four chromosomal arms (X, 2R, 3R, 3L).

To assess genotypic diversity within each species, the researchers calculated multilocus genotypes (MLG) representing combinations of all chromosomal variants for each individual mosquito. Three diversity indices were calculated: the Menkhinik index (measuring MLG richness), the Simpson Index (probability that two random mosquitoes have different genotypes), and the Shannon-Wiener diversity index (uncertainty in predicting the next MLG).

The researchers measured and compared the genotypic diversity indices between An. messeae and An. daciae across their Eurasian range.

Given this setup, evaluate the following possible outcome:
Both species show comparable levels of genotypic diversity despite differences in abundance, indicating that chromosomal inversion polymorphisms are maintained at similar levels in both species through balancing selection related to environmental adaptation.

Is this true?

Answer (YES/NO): NO